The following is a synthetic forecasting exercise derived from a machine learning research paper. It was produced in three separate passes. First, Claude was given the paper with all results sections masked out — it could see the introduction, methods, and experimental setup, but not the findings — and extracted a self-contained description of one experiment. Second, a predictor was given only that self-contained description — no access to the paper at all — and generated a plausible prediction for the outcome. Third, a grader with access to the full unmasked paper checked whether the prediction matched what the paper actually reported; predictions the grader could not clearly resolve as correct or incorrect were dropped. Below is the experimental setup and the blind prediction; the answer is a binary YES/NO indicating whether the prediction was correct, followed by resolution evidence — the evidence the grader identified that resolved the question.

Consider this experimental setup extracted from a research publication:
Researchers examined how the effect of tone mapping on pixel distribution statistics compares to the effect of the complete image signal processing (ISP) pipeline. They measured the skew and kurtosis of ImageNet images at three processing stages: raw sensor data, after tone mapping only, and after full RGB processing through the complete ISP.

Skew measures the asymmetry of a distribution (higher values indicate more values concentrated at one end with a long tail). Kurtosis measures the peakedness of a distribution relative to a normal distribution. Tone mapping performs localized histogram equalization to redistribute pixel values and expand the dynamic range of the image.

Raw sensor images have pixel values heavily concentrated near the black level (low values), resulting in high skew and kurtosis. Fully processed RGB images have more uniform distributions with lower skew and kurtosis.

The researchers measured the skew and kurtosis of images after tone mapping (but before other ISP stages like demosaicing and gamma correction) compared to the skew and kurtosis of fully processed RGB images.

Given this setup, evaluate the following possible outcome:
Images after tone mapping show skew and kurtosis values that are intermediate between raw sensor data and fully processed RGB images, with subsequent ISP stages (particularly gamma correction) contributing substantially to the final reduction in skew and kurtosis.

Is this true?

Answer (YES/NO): NO